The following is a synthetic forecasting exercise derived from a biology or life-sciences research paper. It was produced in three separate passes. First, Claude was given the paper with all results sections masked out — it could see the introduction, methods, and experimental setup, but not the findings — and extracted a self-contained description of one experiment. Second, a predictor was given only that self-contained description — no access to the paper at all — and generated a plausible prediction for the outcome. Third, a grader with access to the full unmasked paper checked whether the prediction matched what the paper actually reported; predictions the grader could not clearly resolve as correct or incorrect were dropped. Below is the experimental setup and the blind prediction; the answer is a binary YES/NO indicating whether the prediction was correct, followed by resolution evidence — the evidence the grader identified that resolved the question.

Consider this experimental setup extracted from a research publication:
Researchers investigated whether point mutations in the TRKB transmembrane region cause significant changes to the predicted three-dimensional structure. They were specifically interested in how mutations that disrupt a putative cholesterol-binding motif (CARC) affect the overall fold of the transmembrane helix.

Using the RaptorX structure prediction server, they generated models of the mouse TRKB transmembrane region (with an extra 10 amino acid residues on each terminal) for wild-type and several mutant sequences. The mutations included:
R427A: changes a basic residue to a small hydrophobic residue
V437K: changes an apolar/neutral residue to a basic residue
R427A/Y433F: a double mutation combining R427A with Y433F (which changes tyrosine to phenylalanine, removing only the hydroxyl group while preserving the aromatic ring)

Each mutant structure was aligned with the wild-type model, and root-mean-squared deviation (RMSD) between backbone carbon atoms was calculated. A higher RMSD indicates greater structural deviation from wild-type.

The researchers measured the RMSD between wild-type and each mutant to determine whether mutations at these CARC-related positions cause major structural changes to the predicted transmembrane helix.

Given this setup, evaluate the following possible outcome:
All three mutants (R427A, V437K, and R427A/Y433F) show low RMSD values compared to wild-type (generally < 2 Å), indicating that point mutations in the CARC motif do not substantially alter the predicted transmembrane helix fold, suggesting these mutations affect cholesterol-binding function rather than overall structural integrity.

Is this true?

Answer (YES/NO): NO